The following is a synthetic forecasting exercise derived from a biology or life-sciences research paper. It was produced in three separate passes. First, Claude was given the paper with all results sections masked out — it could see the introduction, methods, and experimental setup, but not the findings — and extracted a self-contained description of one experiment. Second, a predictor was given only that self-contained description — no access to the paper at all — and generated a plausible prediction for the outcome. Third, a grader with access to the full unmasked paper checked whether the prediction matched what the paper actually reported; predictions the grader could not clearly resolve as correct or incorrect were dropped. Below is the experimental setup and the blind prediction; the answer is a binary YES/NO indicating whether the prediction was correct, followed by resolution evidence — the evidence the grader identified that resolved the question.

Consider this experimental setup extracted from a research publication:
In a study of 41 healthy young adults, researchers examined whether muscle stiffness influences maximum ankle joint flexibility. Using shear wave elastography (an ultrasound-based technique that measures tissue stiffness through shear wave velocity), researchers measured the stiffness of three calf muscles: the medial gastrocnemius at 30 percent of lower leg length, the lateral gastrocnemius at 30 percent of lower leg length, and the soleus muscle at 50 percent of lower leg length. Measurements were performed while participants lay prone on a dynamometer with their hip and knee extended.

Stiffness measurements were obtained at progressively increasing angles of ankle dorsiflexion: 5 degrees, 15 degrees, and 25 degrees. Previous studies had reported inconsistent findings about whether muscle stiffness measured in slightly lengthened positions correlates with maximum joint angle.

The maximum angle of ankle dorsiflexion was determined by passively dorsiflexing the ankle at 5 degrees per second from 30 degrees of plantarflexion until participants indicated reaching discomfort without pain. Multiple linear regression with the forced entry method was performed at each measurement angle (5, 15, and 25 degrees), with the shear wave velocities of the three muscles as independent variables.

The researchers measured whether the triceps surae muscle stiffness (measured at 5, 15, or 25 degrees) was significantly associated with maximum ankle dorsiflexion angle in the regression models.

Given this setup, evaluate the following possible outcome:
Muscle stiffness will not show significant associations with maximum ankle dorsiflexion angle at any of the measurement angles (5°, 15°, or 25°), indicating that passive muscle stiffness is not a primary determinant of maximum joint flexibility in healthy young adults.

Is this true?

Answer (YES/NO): YES